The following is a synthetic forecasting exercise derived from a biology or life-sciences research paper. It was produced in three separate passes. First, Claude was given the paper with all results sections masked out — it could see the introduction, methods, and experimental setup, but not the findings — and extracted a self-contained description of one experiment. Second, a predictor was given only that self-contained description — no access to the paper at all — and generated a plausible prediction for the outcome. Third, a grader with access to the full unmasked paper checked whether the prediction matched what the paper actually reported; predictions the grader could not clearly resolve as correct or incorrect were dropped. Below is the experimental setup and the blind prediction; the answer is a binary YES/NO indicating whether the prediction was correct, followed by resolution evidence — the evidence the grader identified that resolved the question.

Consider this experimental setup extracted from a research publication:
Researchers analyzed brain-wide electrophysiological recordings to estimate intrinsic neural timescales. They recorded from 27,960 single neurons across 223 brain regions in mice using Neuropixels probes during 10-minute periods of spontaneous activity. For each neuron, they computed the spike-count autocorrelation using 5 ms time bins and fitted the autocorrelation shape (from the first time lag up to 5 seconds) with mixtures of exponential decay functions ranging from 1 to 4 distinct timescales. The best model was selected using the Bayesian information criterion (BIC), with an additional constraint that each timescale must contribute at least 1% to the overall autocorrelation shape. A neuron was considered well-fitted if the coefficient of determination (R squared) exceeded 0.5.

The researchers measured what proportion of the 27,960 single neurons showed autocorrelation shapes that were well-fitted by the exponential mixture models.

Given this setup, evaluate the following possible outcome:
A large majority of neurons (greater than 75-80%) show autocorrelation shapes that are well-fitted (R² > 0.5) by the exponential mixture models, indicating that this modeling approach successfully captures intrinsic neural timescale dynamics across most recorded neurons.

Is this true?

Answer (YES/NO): NO